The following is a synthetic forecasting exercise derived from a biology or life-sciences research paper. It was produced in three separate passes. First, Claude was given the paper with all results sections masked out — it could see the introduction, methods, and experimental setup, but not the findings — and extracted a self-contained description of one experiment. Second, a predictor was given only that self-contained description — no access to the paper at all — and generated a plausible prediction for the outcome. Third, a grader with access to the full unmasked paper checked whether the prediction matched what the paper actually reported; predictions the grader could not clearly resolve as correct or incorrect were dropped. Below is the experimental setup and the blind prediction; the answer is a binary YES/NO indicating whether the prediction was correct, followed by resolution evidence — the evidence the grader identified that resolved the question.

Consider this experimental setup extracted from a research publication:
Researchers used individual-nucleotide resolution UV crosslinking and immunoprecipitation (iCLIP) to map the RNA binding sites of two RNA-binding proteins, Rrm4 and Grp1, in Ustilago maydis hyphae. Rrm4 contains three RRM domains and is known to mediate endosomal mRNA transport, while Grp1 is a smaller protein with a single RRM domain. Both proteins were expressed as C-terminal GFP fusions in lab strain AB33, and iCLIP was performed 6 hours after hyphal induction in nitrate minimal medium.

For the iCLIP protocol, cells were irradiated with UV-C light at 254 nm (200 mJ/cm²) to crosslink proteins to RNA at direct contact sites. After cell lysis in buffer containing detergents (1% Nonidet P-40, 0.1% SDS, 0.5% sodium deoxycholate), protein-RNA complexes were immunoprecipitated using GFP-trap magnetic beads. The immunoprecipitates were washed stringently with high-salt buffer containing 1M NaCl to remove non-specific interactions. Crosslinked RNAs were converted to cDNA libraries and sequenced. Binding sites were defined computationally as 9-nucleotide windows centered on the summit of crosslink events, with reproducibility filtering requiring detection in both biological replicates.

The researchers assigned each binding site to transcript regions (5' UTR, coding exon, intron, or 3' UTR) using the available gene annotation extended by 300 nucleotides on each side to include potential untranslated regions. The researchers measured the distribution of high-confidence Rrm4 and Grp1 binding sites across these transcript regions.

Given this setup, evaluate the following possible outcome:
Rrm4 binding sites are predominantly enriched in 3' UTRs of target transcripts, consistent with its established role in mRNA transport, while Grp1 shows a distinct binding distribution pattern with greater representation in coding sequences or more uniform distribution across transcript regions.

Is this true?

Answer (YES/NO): NO